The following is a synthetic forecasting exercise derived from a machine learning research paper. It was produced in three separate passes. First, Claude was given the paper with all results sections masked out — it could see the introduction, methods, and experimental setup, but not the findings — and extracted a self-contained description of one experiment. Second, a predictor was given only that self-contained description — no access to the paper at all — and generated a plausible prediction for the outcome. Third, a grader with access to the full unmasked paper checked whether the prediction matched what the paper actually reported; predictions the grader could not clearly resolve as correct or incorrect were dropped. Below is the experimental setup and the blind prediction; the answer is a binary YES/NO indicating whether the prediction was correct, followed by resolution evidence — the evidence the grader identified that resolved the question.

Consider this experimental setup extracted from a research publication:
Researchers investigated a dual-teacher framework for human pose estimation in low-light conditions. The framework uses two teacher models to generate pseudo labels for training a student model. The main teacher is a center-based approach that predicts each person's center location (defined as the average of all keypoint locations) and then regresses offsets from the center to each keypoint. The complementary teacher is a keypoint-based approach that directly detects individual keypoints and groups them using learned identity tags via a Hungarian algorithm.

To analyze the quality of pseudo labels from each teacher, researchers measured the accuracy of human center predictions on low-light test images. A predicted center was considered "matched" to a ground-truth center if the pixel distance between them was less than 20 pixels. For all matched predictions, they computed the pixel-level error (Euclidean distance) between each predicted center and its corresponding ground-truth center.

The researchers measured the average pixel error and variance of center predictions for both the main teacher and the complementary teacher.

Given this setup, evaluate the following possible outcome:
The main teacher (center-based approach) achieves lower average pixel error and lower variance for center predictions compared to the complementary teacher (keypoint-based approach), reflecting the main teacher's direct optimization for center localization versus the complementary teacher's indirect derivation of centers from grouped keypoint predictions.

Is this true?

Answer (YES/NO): YES